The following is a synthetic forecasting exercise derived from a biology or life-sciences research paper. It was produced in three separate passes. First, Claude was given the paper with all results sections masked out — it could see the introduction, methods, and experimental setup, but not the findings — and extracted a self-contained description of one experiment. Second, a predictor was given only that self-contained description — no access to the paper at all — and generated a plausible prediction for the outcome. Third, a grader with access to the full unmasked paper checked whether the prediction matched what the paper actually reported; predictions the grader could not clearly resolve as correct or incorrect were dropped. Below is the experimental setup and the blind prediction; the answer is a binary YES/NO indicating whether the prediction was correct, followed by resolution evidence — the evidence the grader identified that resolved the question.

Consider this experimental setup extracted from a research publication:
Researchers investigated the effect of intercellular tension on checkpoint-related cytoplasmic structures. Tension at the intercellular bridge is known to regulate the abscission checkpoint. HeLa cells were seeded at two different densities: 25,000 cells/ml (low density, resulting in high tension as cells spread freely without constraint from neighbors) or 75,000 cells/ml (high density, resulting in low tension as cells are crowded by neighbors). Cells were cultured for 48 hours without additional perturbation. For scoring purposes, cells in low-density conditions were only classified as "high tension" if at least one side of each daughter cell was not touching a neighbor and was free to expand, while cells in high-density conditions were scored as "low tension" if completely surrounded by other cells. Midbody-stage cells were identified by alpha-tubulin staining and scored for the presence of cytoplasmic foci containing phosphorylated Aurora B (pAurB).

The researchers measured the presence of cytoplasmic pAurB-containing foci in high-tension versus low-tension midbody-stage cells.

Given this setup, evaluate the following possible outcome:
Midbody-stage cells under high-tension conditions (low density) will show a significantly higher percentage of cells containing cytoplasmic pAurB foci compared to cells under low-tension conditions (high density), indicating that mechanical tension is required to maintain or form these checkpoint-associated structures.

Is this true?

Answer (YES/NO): YES